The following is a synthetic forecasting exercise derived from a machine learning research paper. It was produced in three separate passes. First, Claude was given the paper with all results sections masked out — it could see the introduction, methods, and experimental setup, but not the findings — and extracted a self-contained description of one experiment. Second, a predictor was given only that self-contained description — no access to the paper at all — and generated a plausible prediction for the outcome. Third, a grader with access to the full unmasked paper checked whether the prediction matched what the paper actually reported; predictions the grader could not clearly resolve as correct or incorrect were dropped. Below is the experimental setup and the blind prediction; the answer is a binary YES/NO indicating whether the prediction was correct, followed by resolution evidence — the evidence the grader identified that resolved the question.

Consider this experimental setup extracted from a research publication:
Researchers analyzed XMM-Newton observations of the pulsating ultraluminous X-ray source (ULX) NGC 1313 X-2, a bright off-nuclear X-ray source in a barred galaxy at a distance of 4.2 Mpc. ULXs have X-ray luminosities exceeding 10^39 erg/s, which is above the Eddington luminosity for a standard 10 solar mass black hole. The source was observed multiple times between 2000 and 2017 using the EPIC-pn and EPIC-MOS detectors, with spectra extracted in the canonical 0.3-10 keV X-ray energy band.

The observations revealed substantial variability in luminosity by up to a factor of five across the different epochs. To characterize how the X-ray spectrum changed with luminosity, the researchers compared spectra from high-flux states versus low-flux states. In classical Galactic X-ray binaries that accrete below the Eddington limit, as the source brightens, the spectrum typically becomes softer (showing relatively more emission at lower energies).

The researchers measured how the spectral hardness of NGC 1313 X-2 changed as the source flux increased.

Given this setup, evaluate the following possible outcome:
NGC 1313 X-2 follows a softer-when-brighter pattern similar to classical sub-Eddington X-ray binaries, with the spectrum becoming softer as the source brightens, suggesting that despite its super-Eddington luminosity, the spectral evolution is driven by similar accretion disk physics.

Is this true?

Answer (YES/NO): NO